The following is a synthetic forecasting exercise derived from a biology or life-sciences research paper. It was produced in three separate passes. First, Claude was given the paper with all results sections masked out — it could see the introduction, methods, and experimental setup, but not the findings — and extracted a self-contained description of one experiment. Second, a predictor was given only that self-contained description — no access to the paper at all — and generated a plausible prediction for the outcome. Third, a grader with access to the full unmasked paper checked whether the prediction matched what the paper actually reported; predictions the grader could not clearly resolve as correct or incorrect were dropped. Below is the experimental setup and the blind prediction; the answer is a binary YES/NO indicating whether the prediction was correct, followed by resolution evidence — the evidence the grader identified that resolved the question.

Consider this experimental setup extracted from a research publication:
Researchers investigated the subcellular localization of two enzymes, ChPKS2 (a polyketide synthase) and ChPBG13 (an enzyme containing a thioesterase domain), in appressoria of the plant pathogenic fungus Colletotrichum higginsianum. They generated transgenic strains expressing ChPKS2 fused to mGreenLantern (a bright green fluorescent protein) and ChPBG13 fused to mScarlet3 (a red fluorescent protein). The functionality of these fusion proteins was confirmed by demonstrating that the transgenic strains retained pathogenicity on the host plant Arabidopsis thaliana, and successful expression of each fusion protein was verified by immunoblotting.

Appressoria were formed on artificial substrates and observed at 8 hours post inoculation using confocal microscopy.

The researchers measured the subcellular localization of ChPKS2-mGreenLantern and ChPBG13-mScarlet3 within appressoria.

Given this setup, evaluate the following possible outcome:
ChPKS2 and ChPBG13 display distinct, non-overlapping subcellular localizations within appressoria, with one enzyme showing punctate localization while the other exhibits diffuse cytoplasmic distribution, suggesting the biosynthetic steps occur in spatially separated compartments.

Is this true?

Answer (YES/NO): NO